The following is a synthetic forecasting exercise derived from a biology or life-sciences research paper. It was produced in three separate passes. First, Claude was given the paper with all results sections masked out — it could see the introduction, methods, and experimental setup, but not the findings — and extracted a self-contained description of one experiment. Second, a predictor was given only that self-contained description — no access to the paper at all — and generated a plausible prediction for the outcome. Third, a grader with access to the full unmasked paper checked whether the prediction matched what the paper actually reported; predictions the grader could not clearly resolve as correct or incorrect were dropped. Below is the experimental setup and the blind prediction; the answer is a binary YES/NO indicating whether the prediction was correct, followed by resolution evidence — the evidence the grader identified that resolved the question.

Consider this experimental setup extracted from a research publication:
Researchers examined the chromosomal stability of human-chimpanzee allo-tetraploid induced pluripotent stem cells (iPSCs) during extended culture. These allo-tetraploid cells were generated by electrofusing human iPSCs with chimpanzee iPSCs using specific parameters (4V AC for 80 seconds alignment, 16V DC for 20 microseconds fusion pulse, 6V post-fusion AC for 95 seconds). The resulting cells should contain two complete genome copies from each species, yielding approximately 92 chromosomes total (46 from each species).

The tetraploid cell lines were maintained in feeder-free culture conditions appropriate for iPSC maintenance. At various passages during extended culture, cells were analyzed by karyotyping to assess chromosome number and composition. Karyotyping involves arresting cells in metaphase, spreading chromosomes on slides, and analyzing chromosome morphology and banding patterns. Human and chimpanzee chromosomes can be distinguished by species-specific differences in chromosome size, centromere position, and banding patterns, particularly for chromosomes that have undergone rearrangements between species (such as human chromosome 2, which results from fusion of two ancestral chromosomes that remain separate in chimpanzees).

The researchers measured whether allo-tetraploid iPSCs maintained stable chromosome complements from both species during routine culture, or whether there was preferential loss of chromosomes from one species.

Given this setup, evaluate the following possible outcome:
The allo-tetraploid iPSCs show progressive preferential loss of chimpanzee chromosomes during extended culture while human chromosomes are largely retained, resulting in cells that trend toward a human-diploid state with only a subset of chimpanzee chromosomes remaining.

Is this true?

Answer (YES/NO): NO